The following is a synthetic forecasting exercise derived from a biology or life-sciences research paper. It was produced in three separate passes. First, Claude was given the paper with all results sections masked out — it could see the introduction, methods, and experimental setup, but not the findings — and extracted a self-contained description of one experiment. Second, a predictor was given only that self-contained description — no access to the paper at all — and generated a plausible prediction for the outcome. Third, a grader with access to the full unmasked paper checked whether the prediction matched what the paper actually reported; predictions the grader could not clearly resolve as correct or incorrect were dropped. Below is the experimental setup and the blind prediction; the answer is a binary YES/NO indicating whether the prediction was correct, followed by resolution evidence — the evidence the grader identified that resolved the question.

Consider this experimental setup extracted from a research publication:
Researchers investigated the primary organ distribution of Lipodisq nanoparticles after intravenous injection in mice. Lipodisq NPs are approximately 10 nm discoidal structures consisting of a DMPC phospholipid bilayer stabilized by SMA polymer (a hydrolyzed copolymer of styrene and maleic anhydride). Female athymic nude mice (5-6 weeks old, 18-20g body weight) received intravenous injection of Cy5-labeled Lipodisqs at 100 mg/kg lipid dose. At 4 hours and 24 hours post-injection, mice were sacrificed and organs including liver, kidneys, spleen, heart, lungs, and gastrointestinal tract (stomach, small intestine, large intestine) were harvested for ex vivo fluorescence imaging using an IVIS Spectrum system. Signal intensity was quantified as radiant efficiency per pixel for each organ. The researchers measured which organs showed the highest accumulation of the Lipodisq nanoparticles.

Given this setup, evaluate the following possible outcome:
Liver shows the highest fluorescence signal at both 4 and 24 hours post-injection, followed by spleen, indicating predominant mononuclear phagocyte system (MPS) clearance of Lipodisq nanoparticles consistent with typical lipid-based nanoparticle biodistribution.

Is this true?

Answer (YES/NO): NO